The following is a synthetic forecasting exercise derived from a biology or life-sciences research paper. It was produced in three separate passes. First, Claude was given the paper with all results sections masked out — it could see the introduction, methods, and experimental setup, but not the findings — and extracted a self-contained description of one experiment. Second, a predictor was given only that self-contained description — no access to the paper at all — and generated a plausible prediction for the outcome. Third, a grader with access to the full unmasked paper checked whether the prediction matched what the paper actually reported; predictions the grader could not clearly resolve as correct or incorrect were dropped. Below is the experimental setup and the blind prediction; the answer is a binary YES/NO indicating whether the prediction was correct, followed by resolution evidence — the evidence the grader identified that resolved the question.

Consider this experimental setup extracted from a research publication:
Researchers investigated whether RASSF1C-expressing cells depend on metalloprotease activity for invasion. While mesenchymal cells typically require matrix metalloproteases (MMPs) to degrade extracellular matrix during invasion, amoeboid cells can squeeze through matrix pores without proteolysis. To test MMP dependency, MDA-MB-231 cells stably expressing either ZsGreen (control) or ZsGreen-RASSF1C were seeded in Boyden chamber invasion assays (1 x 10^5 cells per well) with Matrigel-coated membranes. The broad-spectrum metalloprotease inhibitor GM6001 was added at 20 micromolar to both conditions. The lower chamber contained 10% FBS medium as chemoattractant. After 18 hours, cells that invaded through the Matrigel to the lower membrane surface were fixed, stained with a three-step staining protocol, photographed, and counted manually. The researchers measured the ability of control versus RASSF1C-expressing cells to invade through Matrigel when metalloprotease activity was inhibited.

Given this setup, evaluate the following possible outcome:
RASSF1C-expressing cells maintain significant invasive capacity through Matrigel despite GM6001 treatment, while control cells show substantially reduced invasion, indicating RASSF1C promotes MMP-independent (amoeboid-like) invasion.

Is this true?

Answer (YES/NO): YES